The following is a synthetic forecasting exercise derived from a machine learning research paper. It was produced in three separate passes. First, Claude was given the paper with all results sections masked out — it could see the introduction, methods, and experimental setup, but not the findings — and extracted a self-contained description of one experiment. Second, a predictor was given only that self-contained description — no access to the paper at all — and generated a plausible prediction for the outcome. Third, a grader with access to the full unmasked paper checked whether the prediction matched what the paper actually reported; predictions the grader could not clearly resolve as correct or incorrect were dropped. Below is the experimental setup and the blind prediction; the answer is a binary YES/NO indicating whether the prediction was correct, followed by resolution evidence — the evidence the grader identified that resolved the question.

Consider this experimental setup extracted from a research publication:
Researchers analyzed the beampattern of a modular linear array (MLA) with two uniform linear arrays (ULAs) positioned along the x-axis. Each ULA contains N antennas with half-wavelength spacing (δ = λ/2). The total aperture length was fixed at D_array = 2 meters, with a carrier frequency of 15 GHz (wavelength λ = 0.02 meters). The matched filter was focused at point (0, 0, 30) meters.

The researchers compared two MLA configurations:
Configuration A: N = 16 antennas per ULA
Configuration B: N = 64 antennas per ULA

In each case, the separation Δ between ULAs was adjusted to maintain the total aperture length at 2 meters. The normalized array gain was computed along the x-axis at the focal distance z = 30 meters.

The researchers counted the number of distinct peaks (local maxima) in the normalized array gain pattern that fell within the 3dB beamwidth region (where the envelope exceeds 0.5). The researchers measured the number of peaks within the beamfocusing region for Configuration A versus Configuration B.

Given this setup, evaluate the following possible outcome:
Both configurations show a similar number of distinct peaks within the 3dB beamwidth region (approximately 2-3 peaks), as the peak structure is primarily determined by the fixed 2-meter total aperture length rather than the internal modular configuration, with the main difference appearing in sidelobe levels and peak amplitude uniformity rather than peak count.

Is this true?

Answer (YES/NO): NO